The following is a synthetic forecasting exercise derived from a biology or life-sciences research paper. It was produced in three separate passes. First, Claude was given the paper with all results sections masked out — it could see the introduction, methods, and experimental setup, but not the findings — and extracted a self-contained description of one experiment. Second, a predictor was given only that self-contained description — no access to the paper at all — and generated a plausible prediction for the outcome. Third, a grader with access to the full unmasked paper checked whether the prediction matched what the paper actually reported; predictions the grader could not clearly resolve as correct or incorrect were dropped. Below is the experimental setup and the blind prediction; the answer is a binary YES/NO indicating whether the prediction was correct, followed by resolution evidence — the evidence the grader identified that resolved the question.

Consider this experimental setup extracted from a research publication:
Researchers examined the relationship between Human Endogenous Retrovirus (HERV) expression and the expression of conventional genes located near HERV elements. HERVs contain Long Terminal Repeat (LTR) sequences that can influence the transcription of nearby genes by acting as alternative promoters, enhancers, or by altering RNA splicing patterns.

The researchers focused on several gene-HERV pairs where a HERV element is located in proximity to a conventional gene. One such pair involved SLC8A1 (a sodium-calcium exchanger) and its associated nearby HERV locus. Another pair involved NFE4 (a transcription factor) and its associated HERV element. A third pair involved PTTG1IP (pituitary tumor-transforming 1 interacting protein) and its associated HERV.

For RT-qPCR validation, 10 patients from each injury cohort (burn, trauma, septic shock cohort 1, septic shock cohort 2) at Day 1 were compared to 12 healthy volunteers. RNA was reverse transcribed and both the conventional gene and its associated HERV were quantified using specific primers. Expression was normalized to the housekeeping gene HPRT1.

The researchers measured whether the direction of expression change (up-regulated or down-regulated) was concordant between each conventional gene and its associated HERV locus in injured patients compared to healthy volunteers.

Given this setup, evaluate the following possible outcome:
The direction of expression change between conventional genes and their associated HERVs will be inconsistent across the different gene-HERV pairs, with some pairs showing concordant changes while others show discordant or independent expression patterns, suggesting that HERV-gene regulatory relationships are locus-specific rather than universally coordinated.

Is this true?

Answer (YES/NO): YES